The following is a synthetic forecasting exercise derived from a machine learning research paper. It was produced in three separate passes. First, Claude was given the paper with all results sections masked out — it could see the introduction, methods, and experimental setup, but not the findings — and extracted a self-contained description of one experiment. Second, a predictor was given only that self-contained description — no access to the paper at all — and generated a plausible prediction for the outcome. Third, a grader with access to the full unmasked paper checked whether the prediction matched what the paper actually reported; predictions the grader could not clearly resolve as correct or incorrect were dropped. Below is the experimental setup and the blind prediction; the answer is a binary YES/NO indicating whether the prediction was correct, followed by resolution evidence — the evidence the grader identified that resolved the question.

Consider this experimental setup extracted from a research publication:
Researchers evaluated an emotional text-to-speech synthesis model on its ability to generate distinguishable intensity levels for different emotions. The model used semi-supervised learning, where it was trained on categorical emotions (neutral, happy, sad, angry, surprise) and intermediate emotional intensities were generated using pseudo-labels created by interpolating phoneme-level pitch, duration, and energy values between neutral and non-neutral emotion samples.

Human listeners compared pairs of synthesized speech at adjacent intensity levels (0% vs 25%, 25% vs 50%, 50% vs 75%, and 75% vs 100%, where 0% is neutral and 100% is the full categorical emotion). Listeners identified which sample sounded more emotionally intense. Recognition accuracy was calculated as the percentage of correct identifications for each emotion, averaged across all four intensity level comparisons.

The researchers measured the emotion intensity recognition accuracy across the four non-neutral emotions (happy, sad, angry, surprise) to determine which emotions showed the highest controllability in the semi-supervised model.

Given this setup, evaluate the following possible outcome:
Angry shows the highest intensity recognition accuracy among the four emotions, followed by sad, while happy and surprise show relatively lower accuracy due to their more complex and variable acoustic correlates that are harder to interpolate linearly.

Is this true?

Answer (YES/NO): NO